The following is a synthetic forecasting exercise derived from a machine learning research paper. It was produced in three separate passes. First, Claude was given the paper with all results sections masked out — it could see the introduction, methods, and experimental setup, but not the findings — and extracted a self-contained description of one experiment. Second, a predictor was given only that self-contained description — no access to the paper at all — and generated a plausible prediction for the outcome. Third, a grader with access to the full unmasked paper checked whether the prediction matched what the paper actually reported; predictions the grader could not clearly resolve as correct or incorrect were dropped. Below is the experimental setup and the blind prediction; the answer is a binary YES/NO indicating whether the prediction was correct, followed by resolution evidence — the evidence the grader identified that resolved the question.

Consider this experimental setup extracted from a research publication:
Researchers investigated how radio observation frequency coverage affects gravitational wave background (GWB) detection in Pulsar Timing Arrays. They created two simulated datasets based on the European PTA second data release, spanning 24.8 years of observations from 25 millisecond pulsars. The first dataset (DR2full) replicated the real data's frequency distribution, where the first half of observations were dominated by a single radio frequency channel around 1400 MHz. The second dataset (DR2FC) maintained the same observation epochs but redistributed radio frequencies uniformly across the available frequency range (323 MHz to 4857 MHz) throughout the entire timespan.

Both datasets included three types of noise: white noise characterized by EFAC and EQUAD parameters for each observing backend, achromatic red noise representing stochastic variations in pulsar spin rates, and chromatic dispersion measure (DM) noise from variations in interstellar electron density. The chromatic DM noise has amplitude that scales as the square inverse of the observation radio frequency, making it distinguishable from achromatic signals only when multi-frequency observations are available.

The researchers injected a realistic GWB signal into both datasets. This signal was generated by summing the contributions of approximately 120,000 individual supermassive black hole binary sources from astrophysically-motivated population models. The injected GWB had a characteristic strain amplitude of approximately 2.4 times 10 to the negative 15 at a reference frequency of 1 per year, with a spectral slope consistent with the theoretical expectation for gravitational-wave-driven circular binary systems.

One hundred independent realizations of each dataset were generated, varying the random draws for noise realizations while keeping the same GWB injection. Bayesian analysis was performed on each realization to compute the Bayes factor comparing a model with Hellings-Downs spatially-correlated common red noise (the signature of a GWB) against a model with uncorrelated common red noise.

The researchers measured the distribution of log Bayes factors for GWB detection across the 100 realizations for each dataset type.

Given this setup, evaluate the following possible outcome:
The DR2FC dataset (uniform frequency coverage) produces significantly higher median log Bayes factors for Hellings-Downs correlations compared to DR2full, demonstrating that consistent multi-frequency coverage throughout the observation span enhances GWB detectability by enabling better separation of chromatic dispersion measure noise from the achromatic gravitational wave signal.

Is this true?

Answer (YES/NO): YES